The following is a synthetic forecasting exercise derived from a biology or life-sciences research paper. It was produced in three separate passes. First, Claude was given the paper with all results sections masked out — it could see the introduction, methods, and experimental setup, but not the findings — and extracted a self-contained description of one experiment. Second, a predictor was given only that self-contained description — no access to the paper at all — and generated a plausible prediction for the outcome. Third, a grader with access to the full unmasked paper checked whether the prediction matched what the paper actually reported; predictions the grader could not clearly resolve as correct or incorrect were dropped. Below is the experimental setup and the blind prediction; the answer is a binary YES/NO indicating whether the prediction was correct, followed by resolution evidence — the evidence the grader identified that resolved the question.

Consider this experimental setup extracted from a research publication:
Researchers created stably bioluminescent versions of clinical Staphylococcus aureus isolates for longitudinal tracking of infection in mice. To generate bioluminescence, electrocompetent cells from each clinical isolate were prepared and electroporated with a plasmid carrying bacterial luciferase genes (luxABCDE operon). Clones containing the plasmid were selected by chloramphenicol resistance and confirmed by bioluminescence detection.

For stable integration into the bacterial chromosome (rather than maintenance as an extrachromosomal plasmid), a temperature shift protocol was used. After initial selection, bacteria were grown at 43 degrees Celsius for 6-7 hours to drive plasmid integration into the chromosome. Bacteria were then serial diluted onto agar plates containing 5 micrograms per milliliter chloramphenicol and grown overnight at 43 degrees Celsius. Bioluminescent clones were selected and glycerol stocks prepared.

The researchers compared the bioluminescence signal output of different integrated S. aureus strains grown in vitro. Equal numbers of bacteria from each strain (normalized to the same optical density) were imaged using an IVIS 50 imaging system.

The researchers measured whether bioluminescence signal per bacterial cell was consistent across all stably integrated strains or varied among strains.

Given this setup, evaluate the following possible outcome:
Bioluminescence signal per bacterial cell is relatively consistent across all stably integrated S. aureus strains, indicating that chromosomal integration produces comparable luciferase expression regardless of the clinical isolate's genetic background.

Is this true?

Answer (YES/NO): YES